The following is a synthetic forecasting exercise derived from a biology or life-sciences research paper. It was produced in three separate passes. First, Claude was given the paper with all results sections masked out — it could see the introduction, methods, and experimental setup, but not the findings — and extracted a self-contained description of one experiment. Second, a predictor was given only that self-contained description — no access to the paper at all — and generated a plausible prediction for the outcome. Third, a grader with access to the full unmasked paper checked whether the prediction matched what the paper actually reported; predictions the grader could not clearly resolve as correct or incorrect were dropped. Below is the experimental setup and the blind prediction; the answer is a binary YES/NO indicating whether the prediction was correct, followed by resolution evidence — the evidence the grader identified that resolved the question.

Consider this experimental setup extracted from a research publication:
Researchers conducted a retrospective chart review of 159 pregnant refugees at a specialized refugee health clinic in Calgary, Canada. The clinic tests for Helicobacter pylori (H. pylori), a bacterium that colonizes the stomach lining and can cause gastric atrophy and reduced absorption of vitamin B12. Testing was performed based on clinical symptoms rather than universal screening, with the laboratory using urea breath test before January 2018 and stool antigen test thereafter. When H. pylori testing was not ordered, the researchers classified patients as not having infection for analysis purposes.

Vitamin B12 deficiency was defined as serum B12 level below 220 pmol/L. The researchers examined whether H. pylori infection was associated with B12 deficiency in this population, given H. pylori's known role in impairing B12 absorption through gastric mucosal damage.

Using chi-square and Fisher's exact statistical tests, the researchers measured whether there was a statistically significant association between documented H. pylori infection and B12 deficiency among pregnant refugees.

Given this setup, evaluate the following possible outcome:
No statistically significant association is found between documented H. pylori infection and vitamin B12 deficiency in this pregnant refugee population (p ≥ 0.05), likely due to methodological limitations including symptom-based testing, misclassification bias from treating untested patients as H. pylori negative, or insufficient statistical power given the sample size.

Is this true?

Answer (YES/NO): YES